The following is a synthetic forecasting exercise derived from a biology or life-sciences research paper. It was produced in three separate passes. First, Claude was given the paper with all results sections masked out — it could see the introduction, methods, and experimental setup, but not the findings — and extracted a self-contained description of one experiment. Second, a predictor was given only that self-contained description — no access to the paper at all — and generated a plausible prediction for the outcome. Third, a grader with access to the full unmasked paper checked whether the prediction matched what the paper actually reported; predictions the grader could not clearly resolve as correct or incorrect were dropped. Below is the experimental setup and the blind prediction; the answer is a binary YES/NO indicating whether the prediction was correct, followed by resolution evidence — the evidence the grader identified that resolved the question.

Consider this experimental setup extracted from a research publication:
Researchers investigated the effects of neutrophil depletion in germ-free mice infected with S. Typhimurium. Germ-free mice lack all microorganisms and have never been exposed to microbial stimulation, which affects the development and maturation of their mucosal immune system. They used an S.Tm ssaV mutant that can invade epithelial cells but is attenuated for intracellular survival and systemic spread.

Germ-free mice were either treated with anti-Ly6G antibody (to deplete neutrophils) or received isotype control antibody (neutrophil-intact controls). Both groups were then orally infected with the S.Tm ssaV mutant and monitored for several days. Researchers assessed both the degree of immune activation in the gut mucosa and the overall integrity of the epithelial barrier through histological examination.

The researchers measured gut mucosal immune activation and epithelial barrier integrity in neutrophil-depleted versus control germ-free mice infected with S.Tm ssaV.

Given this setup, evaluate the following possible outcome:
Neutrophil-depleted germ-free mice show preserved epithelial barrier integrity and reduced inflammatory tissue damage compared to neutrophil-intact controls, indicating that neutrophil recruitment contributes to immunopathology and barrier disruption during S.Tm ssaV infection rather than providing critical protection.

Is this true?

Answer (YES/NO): NO